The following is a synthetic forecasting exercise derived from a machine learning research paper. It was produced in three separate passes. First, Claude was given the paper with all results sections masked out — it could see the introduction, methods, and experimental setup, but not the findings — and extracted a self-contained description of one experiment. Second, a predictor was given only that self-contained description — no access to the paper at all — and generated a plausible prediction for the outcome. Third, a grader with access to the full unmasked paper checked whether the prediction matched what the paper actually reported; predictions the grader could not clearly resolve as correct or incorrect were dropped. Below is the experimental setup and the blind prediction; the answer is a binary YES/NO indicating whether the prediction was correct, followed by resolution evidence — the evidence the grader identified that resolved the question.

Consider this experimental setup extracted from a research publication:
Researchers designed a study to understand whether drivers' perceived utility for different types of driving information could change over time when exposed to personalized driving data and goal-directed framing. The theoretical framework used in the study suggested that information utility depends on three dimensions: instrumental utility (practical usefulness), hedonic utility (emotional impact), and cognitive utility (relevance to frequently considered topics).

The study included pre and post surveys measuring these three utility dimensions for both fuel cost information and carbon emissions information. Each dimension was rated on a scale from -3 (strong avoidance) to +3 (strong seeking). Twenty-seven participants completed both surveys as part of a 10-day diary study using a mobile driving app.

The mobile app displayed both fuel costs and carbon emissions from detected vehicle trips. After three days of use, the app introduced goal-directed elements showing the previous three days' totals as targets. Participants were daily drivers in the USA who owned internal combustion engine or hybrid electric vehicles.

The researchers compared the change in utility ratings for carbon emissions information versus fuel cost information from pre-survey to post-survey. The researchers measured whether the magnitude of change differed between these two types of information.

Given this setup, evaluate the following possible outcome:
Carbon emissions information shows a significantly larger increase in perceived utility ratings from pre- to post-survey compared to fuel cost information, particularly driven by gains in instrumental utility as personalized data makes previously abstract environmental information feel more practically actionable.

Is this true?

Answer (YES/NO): NO